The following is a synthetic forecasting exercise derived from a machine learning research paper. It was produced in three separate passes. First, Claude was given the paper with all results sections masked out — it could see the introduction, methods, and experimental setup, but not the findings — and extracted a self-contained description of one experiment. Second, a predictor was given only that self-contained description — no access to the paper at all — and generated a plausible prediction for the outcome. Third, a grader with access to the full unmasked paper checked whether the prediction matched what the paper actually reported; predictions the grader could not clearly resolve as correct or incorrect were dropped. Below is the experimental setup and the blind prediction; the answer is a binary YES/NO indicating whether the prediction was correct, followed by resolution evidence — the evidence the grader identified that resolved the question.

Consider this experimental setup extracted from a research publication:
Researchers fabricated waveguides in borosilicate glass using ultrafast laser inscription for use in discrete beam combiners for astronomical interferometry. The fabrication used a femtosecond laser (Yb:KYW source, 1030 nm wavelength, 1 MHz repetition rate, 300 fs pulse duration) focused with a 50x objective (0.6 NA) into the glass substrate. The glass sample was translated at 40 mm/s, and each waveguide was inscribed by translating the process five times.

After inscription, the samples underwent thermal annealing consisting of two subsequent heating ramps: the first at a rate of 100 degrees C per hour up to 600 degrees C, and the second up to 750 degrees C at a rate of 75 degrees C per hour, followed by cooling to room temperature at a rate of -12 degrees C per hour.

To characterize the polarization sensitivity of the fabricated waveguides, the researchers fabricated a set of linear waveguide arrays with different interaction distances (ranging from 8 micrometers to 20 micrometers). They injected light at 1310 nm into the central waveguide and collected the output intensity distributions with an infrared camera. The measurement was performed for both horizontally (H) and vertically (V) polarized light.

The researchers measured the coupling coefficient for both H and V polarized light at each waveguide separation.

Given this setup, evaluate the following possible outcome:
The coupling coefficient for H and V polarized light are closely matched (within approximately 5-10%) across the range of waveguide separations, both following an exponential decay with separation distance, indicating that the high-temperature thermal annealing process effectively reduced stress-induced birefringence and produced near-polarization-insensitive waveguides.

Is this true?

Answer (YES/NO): YES